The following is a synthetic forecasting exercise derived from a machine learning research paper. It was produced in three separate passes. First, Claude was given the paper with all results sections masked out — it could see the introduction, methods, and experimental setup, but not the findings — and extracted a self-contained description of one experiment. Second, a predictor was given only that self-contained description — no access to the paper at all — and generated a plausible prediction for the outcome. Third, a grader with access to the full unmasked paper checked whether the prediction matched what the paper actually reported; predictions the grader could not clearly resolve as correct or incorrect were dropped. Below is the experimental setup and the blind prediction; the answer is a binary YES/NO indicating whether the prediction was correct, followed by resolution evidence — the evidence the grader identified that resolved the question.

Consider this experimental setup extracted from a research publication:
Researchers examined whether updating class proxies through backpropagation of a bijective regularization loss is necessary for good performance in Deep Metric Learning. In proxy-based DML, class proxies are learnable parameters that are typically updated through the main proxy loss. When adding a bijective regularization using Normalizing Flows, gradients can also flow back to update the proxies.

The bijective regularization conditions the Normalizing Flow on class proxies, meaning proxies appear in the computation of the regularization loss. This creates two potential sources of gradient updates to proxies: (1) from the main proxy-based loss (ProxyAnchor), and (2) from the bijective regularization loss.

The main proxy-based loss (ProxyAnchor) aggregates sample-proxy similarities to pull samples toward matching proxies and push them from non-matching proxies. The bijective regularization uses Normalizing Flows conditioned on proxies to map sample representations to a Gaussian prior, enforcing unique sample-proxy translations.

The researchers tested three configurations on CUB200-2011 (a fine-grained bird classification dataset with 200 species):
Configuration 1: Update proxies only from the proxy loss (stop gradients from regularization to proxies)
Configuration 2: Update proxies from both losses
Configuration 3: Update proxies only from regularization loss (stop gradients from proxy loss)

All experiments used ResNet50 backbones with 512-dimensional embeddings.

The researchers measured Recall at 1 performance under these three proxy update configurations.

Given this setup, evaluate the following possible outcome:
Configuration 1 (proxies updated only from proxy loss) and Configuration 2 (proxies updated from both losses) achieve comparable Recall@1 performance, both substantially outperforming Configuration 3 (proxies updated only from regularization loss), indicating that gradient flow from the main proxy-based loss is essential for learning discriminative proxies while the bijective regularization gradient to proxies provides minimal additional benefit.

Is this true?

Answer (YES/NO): YES